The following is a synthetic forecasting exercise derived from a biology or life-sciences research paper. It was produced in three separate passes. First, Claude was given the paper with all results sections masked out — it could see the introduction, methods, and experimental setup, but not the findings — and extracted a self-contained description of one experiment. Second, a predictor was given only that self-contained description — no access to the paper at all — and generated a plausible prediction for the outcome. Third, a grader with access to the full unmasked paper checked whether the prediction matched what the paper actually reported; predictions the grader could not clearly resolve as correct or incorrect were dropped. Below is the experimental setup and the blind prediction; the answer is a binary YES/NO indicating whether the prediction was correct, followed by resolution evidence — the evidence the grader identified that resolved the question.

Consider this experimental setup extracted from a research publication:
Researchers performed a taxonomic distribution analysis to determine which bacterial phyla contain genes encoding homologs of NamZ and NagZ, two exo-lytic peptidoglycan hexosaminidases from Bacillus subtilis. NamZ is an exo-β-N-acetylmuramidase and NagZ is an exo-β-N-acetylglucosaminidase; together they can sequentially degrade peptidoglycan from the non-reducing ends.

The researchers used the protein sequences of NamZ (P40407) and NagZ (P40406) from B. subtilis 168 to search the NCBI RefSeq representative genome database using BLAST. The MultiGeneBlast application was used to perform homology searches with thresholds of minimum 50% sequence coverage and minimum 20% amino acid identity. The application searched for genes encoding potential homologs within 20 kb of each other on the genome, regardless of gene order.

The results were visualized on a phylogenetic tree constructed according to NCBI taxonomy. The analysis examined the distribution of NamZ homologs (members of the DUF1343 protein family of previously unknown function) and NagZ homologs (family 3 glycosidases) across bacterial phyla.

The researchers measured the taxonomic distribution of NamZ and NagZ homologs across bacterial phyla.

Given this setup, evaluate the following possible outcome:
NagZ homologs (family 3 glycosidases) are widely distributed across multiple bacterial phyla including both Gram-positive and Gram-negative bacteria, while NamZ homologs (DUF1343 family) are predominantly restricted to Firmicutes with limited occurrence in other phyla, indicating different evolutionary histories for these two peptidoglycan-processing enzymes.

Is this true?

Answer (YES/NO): NO